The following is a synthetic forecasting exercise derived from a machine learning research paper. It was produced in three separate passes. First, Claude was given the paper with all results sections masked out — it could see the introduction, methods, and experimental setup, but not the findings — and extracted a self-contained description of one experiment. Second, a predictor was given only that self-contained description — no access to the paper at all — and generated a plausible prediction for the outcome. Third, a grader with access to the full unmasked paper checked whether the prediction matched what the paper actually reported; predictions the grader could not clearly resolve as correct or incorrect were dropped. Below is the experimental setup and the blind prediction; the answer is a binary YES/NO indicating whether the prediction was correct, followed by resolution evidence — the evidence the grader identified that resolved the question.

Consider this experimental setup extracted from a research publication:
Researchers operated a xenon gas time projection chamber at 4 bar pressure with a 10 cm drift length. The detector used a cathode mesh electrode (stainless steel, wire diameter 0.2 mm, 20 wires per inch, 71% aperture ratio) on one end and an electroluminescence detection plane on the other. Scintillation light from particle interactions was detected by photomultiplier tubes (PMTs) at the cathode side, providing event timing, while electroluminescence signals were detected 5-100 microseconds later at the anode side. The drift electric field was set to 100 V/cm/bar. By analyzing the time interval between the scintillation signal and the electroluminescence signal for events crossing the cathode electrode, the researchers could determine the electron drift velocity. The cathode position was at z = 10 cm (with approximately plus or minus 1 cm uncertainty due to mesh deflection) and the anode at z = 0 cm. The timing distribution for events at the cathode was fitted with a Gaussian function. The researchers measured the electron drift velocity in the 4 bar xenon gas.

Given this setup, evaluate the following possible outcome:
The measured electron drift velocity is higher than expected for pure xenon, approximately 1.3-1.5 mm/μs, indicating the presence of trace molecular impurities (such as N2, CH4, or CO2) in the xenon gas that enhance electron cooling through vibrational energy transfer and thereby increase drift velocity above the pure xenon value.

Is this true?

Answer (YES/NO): NO